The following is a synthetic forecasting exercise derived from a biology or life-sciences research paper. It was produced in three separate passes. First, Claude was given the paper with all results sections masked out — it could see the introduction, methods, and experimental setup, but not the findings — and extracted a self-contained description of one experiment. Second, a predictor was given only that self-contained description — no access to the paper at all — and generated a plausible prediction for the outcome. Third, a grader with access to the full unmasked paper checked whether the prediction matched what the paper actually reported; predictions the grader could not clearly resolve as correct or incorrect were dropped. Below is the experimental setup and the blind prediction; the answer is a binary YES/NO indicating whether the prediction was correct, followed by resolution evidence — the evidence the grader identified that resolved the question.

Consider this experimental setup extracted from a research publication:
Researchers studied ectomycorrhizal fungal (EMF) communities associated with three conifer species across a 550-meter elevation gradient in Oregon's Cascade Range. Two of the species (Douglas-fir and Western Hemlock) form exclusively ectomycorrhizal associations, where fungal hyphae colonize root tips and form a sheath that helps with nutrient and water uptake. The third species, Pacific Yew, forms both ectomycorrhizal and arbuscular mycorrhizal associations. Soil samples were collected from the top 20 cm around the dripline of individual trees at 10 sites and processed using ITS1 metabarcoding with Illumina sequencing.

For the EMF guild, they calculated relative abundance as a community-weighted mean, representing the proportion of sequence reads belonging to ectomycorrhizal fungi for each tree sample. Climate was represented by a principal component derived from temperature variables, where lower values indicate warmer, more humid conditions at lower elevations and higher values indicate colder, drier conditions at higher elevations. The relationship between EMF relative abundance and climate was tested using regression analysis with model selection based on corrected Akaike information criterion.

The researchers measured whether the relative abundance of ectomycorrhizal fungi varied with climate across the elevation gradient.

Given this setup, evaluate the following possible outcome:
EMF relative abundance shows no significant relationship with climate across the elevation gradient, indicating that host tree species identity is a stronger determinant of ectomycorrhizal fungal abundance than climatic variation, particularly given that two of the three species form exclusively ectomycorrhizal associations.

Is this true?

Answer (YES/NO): NO